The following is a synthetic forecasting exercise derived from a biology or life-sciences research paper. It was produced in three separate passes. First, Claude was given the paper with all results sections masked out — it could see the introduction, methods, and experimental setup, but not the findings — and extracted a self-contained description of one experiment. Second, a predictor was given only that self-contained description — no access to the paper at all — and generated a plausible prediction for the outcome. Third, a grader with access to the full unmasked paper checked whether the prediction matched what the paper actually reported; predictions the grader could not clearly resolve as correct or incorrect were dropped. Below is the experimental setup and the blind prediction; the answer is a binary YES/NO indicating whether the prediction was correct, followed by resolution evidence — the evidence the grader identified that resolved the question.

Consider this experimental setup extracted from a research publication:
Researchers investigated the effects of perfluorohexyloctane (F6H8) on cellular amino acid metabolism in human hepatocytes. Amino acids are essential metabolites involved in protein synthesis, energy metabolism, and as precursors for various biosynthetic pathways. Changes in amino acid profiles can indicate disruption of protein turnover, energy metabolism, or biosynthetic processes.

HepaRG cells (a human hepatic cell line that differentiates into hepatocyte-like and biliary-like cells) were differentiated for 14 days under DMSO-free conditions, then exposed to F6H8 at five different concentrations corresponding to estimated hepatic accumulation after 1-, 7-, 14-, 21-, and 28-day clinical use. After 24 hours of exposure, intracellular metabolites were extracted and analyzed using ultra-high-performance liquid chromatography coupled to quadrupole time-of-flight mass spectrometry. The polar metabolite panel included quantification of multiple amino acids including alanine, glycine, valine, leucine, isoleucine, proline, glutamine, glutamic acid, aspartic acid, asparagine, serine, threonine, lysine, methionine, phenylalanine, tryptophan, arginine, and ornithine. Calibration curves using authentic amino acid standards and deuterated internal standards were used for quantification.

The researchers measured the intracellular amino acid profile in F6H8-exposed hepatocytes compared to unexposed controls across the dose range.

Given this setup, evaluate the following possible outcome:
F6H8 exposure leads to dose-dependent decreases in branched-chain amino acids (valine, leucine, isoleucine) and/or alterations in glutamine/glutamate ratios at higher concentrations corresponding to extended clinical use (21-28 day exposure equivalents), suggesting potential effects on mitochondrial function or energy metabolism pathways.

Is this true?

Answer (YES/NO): NO